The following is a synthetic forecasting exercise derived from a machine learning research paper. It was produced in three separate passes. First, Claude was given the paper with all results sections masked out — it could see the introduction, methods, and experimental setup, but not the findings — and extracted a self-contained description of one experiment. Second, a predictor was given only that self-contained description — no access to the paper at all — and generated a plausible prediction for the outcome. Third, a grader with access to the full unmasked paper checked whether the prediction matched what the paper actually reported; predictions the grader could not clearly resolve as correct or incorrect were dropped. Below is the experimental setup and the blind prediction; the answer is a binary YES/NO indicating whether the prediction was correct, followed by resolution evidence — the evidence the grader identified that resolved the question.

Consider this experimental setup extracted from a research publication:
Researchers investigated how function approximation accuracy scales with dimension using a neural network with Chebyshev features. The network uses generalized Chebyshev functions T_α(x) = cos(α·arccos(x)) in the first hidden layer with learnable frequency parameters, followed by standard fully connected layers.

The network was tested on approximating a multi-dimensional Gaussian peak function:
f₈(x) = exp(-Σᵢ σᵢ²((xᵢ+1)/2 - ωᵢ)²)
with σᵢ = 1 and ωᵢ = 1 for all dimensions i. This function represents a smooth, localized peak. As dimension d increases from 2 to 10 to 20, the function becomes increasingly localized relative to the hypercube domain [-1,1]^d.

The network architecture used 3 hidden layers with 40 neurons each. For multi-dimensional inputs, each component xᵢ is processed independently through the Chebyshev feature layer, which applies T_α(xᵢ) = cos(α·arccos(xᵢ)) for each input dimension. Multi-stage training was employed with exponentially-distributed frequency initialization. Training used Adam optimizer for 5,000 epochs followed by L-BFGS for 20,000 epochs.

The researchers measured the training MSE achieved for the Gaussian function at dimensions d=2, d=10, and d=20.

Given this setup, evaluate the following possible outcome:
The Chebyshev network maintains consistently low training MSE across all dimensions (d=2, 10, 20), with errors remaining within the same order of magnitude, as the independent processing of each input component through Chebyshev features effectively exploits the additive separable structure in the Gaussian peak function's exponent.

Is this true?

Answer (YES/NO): NO